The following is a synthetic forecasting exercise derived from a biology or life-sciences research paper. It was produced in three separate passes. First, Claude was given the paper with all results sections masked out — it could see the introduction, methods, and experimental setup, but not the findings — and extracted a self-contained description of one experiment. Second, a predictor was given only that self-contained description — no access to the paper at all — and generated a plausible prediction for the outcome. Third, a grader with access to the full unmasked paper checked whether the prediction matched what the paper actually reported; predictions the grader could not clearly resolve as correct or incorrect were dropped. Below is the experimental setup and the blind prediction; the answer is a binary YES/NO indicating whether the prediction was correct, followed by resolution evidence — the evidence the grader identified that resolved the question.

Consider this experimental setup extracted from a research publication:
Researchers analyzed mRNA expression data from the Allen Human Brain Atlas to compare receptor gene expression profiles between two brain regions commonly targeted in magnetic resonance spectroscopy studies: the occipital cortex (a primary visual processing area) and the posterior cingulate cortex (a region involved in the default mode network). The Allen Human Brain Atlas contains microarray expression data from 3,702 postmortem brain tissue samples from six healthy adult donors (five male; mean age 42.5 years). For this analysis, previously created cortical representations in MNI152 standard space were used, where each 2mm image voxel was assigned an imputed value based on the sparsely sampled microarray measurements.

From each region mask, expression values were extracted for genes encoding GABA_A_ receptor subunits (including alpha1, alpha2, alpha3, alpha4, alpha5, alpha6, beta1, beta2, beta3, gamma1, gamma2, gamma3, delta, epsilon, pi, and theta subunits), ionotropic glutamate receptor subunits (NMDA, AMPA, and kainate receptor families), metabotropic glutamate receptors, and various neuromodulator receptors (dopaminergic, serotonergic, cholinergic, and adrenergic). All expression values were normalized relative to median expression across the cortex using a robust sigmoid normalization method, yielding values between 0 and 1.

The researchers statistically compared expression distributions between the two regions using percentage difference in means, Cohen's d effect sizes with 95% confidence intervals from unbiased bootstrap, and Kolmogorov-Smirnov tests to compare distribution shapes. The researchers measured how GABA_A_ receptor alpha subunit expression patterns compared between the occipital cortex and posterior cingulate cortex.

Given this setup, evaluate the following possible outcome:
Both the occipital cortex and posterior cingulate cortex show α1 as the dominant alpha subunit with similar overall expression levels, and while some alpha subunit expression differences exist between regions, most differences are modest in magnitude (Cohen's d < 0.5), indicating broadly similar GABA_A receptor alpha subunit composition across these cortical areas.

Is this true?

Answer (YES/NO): NO